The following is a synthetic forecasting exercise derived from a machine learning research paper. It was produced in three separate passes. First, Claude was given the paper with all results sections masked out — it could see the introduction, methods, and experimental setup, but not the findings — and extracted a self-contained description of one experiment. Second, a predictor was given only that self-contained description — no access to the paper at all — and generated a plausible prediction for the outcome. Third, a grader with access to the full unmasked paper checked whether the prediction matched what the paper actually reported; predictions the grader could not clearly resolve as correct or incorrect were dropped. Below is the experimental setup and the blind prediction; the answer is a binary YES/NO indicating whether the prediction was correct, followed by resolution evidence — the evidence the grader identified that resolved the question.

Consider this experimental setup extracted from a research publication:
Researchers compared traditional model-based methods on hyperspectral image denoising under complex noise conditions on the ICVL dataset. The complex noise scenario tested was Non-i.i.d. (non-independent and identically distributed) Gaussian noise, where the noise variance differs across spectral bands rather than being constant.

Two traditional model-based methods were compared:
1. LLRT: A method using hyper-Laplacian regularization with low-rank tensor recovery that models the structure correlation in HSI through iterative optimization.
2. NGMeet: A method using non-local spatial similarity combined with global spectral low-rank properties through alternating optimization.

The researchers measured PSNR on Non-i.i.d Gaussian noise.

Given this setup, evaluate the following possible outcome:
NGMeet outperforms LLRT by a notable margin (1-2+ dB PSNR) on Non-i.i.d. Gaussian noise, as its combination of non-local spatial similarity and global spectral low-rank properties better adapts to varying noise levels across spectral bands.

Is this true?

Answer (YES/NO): NO